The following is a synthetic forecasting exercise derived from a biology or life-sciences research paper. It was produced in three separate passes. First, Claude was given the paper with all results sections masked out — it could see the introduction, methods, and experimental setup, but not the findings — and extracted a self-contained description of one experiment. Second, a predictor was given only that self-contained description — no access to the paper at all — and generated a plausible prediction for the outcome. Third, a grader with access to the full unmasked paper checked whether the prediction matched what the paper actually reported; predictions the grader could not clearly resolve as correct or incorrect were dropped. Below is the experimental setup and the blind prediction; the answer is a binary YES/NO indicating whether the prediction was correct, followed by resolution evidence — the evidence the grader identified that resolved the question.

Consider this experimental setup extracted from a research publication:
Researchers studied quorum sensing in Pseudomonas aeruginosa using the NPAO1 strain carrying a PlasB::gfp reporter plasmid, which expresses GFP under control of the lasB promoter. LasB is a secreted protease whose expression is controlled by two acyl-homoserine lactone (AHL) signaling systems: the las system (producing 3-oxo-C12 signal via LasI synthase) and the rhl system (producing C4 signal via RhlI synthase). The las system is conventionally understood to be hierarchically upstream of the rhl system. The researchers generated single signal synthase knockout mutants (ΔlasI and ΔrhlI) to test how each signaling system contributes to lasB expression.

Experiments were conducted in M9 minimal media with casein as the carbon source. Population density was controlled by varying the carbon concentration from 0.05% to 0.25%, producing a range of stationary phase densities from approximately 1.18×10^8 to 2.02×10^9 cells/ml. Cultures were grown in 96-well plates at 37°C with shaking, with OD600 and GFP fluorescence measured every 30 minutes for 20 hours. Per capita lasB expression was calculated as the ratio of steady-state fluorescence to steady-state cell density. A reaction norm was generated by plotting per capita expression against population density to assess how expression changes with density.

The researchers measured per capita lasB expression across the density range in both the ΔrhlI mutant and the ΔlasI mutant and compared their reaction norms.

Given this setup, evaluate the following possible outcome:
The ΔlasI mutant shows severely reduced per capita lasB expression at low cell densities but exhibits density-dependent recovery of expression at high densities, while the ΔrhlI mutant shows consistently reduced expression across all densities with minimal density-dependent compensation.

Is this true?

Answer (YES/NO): NO